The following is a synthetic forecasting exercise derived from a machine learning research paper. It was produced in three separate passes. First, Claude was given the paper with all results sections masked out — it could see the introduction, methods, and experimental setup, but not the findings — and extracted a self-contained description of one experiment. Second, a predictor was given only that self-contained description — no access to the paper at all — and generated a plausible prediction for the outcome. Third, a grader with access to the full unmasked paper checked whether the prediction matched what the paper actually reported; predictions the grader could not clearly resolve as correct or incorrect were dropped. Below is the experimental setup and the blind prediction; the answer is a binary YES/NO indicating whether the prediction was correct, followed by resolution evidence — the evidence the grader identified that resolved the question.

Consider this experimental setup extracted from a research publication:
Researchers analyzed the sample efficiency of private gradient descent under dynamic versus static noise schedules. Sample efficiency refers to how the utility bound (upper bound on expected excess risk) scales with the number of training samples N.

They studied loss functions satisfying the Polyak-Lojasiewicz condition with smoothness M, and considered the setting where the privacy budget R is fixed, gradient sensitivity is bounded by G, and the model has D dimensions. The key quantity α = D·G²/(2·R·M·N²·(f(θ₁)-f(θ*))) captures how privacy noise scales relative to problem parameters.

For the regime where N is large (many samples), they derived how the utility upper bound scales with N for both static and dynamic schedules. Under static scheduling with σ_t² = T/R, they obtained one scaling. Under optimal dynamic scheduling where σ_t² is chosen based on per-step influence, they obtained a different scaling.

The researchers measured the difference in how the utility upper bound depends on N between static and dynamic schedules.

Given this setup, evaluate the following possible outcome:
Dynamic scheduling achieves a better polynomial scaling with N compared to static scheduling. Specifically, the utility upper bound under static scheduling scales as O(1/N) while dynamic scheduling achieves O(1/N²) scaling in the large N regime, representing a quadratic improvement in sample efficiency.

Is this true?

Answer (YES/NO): NO